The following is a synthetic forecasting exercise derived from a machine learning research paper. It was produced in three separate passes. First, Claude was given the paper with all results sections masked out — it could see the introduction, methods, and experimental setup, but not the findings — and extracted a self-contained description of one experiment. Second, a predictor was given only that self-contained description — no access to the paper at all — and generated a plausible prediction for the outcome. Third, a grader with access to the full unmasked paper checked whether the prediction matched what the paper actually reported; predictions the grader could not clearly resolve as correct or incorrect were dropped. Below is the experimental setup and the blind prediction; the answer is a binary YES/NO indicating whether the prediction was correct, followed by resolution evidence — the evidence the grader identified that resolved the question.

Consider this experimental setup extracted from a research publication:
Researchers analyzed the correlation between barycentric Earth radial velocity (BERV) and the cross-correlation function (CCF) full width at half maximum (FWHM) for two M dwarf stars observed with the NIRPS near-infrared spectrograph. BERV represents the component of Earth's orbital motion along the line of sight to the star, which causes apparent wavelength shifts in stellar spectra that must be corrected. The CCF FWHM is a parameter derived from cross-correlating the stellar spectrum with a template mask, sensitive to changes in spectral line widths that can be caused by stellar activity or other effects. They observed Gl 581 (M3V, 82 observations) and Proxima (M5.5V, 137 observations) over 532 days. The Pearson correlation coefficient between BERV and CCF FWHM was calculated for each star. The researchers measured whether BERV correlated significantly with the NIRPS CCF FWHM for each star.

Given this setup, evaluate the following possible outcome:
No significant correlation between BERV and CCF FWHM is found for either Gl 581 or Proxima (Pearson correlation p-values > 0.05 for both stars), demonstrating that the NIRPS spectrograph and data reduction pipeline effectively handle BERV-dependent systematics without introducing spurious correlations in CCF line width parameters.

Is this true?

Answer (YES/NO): NO